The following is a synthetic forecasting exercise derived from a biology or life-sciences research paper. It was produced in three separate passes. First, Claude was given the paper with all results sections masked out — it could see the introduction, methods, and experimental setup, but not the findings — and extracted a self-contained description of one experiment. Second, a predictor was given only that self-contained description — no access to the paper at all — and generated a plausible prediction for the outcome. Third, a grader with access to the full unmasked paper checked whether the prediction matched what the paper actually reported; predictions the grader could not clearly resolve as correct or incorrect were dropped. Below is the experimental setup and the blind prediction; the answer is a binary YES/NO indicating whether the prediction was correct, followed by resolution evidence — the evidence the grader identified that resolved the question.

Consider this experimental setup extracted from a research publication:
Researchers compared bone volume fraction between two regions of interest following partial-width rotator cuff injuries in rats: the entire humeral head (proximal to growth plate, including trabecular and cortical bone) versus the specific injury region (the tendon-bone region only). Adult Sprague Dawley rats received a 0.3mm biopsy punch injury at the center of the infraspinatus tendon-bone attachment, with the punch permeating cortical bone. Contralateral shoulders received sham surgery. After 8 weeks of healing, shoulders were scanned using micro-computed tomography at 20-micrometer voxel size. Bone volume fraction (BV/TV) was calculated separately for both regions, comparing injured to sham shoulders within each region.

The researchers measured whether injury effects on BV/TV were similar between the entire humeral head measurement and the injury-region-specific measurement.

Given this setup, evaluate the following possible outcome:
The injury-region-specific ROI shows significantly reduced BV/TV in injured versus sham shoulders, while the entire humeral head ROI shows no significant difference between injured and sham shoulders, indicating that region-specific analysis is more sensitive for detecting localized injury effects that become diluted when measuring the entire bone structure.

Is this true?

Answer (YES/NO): NO